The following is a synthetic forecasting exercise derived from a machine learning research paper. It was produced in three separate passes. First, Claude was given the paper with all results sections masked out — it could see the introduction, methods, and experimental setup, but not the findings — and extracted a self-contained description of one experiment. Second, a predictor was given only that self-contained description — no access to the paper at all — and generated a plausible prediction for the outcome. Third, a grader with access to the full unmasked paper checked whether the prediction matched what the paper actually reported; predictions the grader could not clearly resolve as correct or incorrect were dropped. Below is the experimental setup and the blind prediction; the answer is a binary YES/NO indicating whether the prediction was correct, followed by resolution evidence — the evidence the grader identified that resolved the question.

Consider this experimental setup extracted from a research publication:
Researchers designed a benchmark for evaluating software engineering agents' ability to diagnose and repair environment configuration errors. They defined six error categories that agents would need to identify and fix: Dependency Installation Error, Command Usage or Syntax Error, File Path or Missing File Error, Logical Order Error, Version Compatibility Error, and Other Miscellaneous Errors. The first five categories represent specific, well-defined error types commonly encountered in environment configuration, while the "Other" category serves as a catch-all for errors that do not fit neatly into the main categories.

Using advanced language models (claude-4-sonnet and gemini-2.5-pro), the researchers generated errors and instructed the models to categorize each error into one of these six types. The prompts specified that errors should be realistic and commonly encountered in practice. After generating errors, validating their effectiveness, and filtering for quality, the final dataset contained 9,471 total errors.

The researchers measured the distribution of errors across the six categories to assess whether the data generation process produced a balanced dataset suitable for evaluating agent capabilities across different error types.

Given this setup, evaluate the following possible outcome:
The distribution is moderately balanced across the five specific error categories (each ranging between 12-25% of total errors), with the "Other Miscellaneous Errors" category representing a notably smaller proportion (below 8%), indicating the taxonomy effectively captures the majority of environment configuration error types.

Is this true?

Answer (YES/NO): YES